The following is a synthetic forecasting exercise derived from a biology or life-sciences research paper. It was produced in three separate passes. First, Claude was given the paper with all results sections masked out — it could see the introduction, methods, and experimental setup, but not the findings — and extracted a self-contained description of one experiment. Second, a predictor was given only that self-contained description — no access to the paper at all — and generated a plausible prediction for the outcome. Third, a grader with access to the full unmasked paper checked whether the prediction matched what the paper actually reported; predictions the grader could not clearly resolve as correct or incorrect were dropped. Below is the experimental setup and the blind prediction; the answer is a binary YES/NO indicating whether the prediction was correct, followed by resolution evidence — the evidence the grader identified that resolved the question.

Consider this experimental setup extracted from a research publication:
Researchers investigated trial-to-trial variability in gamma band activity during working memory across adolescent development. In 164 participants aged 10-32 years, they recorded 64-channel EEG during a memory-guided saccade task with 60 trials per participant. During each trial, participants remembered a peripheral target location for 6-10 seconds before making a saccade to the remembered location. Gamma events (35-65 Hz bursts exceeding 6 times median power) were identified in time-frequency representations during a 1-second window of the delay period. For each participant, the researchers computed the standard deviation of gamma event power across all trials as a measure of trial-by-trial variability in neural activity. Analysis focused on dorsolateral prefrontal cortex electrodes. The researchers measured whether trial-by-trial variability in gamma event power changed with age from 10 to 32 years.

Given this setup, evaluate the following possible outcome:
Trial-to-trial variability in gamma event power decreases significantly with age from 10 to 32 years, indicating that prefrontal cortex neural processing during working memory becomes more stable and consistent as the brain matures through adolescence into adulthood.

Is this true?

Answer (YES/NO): YES